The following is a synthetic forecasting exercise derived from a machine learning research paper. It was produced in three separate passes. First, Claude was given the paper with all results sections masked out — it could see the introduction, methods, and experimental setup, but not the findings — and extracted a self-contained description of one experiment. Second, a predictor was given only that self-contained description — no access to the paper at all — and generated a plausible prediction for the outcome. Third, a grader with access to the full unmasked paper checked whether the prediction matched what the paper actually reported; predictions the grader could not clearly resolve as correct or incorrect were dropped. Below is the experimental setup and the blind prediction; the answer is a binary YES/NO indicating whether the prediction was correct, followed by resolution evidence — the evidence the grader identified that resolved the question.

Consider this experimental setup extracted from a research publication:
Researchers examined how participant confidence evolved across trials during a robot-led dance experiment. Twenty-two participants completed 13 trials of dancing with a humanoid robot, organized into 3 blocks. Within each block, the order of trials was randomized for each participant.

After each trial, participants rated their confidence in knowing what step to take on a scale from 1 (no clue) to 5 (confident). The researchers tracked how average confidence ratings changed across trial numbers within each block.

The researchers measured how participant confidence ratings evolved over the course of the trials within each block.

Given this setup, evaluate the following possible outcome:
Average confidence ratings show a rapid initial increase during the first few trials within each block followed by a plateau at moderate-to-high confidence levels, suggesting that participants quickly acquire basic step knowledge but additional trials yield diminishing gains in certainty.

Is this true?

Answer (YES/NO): YES